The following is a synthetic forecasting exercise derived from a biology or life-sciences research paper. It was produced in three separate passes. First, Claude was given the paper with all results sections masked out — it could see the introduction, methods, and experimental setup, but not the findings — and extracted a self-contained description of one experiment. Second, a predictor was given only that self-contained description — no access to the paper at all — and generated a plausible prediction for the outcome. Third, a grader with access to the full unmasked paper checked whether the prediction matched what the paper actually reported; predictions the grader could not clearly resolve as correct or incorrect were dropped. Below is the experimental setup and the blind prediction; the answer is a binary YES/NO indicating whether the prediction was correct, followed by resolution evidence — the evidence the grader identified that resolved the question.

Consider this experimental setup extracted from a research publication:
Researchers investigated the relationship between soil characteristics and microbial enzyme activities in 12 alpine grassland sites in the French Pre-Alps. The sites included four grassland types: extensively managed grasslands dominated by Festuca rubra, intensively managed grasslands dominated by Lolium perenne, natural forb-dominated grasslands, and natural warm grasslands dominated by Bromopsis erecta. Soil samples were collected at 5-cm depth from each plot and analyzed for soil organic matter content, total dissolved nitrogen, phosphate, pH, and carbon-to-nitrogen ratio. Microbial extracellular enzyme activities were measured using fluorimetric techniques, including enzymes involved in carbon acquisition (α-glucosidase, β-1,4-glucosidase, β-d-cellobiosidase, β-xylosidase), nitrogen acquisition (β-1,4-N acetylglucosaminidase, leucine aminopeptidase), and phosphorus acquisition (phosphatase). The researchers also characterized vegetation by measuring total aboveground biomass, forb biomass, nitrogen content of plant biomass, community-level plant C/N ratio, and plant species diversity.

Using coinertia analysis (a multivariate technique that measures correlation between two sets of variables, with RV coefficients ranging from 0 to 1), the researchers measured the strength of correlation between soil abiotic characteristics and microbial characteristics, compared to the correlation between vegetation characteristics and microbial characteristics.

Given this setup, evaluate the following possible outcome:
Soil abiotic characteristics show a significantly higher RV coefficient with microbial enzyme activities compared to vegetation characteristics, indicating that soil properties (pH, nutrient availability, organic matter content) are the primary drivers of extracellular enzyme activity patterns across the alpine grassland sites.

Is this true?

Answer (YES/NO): YES